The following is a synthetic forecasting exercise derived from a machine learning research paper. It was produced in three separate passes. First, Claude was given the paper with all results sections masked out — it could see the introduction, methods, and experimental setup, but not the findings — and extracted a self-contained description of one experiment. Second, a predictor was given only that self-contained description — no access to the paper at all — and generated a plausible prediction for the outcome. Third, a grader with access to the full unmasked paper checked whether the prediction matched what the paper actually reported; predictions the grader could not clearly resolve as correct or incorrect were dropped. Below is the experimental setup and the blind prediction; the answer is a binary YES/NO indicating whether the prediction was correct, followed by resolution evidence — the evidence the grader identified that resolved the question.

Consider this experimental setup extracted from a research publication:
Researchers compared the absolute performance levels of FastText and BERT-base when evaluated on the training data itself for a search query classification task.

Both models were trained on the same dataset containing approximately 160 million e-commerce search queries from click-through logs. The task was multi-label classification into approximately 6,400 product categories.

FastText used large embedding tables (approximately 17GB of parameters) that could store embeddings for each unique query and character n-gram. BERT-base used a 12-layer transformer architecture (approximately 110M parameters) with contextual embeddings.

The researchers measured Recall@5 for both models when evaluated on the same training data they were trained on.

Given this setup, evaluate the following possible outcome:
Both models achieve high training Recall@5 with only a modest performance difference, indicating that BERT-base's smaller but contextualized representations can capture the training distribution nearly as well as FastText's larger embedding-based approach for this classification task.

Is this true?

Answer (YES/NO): NO